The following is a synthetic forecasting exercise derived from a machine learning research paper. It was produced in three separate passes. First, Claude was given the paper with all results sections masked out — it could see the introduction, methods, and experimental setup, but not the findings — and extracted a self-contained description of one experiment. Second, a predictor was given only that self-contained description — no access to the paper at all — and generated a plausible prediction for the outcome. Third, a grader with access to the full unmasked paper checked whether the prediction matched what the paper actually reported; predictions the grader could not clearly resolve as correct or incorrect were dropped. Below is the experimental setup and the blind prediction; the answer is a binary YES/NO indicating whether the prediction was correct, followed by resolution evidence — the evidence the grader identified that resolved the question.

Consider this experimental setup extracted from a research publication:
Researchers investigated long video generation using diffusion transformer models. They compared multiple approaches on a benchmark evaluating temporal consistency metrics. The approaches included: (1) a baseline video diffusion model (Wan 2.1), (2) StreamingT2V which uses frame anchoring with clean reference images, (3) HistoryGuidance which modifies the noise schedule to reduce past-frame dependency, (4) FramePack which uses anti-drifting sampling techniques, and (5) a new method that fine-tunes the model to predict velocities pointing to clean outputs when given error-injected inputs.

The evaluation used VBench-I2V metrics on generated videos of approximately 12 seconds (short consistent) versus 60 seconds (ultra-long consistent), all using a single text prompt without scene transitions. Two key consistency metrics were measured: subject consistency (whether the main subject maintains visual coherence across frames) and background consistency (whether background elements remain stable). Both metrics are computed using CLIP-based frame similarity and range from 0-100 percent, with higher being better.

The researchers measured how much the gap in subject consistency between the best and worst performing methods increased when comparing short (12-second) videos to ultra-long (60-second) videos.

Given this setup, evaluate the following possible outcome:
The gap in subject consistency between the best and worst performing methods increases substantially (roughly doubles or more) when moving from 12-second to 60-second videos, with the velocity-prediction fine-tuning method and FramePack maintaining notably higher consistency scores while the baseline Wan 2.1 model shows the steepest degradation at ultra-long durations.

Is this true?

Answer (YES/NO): NO